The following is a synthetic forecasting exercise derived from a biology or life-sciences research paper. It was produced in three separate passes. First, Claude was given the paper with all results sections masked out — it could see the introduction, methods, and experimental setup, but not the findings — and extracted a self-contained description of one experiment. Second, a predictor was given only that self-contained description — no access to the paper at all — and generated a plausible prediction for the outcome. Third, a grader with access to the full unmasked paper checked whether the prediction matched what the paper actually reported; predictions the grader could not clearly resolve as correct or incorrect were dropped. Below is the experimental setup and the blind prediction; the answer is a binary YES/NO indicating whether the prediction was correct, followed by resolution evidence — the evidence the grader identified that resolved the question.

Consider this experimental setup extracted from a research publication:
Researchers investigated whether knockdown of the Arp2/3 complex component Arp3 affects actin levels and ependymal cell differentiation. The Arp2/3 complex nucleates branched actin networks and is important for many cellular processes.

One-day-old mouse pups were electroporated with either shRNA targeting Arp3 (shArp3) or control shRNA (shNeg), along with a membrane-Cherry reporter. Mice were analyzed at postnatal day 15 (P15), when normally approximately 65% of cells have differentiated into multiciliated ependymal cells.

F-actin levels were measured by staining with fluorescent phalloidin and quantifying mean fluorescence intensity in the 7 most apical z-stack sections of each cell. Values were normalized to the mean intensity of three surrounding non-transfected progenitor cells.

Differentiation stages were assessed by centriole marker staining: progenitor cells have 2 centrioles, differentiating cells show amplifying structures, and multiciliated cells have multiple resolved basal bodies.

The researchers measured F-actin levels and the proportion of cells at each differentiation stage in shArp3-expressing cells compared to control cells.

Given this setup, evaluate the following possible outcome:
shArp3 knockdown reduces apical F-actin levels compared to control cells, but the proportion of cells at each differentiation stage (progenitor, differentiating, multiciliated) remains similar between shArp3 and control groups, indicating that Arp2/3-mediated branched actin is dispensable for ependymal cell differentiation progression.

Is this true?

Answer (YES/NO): NO